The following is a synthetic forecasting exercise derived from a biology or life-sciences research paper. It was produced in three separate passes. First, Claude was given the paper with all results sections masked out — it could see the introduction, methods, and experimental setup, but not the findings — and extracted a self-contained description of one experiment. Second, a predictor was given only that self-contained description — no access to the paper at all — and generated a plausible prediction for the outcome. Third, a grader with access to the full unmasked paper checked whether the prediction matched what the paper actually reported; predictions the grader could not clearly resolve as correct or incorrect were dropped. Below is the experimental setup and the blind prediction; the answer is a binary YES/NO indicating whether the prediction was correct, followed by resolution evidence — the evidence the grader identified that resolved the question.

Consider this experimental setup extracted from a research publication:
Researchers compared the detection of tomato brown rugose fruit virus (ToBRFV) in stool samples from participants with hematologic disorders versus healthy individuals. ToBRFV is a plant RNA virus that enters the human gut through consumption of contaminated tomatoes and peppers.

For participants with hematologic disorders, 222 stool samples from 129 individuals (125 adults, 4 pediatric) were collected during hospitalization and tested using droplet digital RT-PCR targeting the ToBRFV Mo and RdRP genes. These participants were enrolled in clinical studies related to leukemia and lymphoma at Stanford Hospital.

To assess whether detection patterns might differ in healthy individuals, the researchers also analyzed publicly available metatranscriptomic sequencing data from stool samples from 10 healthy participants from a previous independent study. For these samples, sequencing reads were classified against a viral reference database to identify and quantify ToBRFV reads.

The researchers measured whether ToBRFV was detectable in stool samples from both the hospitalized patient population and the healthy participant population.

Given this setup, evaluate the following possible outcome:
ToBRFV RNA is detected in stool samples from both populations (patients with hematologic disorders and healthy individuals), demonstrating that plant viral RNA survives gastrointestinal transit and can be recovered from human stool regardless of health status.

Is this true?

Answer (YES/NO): YES